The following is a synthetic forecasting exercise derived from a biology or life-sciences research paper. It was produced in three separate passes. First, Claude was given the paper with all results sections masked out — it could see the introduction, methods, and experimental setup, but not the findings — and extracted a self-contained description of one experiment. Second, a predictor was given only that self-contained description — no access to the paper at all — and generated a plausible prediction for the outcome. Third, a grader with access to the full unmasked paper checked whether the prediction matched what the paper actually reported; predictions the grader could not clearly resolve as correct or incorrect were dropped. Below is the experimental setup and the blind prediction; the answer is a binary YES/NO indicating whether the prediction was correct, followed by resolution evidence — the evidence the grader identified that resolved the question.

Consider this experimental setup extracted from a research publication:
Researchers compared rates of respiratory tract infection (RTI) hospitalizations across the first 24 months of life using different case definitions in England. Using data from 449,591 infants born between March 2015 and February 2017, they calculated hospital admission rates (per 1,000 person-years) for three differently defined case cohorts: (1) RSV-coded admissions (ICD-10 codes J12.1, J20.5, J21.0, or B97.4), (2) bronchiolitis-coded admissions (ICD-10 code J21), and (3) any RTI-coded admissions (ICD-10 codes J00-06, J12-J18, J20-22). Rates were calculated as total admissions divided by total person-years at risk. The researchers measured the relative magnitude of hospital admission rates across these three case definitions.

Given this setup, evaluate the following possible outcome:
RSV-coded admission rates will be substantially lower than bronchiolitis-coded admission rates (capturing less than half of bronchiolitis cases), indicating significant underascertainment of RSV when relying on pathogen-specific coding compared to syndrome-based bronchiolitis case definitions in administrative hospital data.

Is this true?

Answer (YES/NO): YES